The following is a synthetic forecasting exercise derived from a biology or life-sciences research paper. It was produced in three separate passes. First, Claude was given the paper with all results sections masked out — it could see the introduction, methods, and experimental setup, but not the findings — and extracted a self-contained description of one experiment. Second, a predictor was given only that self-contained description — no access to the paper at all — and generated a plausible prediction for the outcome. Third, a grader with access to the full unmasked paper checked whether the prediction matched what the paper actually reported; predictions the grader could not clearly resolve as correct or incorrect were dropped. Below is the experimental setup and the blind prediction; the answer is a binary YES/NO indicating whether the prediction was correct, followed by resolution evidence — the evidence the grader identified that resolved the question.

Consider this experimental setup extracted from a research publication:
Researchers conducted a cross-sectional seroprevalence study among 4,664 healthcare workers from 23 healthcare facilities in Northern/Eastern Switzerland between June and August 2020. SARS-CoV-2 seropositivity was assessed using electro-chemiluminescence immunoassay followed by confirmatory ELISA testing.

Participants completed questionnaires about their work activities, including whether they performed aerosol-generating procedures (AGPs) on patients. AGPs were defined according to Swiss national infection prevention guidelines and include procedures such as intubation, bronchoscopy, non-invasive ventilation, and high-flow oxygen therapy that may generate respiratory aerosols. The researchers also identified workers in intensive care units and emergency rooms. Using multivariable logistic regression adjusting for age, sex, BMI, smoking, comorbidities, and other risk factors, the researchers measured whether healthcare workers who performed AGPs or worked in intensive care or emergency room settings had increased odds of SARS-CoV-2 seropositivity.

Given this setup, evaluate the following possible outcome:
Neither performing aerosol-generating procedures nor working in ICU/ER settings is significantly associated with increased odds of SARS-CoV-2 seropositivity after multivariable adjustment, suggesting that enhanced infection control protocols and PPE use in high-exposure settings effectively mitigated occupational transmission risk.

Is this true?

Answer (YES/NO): YES